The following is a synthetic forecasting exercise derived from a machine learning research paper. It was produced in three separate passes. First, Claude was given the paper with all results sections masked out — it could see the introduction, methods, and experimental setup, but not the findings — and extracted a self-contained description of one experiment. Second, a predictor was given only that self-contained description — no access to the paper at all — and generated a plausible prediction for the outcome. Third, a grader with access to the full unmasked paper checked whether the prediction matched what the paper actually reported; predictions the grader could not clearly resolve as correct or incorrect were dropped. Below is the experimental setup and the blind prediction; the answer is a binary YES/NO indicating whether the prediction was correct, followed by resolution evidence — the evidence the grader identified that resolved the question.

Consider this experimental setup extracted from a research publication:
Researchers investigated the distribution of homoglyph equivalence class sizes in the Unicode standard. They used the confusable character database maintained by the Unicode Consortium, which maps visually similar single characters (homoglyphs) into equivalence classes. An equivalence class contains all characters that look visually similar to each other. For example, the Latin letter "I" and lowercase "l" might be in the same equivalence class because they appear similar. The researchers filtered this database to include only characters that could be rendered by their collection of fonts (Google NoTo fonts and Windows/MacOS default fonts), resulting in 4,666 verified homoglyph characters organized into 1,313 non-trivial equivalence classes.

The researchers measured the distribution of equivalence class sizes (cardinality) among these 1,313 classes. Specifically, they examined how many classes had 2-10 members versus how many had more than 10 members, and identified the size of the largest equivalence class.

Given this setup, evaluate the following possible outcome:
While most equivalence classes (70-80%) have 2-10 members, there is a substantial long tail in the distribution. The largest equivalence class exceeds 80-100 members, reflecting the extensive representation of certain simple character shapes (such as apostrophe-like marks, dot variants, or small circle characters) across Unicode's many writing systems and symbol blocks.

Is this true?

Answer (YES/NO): NO